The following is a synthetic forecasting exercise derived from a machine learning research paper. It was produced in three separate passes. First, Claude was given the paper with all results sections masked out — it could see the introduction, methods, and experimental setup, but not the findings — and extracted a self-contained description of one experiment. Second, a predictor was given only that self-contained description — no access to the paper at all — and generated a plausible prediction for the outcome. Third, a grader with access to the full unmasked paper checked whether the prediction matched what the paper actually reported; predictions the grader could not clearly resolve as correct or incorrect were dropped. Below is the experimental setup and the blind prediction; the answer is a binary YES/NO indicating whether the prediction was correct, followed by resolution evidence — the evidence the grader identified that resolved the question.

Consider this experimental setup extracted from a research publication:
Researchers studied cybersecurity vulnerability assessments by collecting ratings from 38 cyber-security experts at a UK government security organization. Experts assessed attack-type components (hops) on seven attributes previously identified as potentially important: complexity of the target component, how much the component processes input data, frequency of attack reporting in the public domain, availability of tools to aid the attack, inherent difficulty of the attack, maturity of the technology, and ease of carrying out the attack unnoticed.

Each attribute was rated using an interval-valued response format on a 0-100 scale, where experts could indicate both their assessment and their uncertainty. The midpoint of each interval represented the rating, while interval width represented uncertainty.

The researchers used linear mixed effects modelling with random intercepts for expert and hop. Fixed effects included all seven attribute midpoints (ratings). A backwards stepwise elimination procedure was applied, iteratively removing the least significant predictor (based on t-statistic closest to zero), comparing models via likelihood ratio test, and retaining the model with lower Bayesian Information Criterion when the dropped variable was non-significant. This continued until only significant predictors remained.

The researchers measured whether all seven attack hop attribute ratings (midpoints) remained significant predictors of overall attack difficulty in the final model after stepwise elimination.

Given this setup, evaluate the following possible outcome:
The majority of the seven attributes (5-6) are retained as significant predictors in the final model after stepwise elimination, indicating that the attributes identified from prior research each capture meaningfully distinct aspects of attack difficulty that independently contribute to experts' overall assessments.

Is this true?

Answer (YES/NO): YES